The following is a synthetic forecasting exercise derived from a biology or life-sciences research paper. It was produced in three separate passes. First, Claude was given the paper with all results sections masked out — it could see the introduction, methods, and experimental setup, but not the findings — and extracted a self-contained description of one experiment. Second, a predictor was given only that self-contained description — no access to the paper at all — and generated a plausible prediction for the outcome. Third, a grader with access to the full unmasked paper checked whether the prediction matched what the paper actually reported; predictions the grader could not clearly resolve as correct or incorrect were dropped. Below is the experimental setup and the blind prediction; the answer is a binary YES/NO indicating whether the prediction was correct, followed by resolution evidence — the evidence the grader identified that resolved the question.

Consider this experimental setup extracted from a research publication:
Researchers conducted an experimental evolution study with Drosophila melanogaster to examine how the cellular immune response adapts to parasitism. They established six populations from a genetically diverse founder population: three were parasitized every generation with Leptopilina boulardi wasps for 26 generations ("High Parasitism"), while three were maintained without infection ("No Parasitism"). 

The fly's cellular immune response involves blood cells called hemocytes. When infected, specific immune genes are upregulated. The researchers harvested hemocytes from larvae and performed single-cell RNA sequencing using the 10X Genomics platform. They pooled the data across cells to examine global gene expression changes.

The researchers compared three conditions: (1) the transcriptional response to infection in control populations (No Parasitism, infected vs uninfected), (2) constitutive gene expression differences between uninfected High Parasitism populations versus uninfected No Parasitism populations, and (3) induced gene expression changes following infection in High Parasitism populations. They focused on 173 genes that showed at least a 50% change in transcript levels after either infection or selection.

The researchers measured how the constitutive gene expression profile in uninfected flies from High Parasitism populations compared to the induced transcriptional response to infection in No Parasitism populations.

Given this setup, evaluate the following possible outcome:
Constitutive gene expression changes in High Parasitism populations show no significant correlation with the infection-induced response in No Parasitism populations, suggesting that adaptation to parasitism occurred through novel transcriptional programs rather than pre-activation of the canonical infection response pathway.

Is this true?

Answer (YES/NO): NO